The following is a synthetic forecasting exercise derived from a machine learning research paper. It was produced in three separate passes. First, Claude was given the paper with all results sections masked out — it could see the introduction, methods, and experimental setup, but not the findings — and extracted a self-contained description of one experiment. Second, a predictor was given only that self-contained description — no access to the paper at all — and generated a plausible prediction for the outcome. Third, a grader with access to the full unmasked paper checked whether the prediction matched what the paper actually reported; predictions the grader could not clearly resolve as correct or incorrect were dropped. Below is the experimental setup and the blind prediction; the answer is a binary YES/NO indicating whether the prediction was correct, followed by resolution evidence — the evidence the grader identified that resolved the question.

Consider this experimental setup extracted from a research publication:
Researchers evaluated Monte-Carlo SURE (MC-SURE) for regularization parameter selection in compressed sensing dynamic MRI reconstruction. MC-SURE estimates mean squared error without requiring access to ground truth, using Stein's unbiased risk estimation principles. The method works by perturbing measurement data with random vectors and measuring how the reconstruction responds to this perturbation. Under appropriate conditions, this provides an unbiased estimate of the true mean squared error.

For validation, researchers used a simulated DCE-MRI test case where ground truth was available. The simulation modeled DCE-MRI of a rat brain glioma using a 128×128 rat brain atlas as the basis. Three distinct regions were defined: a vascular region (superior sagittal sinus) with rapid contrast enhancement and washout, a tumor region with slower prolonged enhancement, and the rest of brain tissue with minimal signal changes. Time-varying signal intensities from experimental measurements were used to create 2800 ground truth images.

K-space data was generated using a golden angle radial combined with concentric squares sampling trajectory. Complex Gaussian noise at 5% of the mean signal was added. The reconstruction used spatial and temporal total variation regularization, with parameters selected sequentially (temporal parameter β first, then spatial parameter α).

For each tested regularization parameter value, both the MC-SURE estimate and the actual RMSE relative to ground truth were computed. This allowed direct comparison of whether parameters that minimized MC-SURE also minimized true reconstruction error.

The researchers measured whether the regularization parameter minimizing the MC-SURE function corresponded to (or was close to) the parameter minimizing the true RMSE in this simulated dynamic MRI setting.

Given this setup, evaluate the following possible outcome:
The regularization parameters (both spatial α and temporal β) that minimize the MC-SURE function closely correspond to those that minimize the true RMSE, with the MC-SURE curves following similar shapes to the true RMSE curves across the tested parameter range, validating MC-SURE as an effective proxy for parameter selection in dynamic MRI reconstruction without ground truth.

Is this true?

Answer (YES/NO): NO